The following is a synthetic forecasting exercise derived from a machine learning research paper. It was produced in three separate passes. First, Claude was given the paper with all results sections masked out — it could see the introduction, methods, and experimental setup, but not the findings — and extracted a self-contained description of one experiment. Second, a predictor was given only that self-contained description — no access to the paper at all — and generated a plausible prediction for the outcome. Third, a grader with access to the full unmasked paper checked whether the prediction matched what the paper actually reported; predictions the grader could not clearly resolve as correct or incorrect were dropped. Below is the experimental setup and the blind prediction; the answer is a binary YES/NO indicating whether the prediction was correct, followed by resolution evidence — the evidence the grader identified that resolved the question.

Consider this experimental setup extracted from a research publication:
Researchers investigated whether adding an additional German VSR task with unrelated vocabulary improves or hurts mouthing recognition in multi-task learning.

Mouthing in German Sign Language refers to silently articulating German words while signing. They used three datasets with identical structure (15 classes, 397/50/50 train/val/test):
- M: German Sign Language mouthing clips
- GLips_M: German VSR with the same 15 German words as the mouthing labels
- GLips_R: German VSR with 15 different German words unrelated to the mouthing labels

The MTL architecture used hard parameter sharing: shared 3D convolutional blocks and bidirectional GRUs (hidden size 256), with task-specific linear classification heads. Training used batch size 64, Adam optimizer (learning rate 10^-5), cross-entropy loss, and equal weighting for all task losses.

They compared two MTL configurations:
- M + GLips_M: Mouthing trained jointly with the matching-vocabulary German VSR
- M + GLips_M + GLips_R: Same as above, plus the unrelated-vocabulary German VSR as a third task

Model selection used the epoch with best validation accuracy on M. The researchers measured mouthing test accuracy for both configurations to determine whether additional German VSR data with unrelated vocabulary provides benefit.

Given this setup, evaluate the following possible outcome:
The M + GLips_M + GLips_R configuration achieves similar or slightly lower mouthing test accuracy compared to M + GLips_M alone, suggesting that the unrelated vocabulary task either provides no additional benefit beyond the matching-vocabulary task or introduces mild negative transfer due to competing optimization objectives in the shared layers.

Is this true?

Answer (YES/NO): YES